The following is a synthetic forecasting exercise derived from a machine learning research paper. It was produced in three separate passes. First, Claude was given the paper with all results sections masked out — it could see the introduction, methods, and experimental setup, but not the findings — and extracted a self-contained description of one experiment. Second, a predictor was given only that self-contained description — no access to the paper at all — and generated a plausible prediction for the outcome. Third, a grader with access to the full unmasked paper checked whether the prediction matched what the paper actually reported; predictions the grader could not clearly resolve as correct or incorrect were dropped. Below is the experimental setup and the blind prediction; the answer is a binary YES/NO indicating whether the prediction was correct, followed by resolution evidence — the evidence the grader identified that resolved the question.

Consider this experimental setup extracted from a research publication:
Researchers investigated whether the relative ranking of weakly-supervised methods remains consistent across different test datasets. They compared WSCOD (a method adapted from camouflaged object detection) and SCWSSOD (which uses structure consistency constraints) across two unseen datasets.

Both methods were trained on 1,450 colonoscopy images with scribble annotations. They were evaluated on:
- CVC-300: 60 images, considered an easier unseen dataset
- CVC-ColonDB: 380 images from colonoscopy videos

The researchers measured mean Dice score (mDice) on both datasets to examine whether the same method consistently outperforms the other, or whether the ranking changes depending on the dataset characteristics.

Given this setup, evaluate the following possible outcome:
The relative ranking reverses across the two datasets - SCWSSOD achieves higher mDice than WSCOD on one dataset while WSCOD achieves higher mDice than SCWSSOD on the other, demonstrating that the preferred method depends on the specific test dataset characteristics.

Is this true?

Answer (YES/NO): NO